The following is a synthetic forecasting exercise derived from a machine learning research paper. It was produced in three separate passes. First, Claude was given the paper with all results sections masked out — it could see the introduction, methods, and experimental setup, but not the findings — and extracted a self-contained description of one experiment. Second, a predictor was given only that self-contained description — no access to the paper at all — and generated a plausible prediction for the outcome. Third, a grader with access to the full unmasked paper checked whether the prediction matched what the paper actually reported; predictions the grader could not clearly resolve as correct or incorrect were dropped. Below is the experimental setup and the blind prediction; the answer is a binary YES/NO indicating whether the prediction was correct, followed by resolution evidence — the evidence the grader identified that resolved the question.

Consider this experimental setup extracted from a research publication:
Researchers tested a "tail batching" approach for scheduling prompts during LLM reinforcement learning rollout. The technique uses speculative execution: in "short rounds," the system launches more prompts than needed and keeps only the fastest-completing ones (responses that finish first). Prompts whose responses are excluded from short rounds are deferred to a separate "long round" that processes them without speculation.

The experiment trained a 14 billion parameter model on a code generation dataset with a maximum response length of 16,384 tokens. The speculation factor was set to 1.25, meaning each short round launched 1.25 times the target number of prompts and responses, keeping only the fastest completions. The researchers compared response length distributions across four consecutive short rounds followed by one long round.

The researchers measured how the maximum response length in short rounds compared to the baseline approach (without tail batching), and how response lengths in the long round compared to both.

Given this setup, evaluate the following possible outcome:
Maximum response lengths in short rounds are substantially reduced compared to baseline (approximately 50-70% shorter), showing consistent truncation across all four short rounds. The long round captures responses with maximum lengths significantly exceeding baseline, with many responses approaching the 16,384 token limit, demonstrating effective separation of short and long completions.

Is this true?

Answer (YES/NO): NO